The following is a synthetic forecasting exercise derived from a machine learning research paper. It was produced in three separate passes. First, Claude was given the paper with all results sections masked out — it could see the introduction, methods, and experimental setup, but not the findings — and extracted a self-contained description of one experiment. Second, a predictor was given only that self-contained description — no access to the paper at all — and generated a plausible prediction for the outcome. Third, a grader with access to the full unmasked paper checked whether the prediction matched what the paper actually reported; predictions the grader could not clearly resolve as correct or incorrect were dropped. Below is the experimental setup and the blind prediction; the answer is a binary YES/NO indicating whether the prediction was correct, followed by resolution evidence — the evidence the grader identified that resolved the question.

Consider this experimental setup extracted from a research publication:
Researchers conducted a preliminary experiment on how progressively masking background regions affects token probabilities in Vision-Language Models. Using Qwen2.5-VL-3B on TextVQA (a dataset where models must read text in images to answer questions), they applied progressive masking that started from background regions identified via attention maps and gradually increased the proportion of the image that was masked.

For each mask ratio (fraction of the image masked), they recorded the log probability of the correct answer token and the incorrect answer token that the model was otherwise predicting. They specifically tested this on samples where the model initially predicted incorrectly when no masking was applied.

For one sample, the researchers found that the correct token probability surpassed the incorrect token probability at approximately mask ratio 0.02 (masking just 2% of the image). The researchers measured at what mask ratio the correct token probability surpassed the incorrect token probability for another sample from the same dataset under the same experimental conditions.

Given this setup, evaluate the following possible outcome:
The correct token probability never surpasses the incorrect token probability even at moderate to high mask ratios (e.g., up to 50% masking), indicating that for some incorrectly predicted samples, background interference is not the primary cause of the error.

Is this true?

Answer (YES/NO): NO